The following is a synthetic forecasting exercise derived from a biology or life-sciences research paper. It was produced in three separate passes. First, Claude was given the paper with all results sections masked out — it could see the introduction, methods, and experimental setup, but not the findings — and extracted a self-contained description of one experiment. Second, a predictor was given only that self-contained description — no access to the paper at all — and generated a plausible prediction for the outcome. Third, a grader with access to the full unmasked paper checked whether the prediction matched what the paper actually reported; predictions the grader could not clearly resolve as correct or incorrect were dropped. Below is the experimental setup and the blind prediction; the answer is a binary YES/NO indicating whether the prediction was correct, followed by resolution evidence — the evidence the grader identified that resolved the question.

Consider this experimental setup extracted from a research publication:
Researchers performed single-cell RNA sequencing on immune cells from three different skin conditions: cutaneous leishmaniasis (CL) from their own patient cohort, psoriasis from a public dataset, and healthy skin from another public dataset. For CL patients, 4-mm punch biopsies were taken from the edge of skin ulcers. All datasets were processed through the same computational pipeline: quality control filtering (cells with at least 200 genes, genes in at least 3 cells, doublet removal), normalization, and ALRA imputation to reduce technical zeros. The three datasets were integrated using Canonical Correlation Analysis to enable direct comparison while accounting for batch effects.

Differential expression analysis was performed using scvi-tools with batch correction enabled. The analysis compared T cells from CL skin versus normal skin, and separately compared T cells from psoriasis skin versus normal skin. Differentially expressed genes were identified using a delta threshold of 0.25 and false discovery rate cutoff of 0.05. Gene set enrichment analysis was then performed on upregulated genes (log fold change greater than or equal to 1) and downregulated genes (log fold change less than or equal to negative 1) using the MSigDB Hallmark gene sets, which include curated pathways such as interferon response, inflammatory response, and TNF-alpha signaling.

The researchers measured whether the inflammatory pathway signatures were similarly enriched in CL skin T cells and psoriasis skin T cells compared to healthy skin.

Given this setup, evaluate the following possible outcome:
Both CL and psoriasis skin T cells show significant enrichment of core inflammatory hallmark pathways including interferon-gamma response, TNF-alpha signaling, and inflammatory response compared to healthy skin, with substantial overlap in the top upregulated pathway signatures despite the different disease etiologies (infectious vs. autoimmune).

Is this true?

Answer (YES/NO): NO